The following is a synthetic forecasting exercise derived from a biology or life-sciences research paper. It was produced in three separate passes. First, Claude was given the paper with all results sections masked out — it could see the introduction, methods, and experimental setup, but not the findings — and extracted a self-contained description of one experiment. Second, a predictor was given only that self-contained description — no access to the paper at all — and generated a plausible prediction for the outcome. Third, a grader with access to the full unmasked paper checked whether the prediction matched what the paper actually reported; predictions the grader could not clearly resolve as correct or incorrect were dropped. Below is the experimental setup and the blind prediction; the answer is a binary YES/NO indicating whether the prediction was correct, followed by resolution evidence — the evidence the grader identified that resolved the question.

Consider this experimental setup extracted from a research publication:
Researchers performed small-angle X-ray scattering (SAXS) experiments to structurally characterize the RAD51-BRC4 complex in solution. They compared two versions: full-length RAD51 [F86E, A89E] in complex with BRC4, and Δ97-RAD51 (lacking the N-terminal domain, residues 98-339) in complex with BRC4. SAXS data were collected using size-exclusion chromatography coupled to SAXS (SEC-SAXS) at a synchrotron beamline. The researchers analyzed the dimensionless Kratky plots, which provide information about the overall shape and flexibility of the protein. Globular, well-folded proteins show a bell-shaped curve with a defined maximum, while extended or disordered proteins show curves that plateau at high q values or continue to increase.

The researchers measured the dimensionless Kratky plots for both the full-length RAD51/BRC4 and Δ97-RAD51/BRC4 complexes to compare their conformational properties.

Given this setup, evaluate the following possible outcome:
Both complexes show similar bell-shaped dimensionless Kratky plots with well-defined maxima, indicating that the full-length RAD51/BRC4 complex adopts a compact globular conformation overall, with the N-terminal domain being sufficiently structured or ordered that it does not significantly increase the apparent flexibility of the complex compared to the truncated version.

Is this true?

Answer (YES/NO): NO